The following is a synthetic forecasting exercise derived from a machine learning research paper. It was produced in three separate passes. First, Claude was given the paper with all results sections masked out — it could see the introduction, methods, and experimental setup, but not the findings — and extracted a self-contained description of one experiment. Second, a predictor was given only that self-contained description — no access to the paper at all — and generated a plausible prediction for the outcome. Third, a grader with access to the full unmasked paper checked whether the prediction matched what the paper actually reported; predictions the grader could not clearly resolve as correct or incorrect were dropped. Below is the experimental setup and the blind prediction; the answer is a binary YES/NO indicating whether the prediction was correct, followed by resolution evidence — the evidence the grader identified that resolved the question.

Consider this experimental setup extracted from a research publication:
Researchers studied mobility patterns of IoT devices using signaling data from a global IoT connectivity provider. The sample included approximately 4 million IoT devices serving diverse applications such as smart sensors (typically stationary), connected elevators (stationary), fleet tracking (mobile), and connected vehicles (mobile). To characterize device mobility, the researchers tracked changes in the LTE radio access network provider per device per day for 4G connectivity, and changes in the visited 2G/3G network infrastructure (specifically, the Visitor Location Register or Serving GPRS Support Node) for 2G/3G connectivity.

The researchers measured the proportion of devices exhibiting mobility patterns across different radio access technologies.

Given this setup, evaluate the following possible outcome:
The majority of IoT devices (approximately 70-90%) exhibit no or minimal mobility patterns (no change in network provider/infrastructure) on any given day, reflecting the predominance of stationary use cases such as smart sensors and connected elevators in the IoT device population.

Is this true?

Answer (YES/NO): NO